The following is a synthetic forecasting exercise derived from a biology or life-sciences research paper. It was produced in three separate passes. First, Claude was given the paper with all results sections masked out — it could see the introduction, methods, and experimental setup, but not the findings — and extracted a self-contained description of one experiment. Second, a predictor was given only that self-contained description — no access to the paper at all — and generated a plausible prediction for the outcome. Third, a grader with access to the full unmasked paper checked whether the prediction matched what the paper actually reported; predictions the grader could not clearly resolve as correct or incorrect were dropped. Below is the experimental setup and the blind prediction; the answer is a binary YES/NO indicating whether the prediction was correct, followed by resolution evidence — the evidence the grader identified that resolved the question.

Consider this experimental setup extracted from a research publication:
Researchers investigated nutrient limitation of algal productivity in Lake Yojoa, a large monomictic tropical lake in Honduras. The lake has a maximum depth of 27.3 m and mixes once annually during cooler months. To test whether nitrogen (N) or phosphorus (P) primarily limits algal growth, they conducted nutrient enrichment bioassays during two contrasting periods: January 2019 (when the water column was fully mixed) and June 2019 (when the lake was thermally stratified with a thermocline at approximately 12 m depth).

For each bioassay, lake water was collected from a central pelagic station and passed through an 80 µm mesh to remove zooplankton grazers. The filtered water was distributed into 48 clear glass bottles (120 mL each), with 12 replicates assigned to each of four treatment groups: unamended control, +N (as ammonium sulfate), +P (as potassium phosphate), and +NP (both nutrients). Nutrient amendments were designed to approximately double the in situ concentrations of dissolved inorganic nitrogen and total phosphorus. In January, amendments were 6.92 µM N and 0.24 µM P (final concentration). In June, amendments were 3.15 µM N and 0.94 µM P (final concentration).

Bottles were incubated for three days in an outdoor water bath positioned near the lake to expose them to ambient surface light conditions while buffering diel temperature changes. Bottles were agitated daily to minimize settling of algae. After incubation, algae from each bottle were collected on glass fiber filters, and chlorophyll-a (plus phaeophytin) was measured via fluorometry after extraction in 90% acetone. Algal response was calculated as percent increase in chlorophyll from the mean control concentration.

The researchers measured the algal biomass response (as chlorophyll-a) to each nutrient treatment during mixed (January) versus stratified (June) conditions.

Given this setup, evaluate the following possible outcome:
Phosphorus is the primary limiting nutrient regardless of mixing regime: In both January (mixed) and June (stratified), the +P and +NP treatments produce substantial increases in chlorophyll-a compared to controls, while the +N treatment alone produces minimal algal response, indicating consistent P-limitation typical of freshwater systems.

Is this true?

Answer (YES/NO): NO